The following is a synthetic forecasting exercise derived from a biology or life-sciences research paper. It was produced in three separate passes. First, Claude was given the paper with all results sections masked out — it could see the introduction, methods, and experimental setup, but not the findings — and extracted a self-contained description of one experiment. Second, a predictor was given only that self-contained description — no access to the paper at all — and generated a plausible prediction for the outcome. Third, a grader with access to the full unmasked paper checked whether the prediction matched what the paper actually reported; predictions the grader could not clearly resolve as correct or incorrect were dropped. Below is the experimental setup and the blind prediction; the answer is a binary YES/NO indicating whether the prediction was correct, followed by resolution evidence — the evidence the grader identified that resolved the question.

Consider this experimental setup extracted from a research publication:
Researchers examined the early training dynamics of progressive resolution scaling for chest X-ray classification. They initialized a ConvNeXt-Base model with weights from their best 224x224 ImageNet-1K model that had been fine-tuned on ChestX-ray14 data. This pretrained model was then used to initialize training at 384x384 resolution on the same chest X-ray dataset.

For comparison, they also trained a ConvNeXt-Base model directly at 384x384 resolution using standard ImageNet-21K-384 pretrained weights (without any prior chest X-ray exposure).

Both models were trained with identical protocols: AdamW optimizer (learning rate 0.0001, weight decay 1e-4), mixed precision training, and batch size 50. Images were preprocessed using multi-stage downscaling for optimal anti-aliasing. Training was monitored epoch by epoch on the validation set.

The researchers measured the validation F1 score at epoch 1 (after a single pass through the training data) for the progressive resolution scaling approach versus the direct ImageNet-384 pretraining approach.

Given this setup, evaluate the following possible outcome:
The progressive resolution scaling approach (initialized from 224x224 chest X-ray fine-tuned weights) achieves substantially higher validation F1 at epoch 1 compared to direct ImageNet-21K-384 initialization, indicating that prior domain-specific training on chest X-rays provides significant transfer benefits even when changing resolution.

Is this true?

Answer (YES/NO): NO